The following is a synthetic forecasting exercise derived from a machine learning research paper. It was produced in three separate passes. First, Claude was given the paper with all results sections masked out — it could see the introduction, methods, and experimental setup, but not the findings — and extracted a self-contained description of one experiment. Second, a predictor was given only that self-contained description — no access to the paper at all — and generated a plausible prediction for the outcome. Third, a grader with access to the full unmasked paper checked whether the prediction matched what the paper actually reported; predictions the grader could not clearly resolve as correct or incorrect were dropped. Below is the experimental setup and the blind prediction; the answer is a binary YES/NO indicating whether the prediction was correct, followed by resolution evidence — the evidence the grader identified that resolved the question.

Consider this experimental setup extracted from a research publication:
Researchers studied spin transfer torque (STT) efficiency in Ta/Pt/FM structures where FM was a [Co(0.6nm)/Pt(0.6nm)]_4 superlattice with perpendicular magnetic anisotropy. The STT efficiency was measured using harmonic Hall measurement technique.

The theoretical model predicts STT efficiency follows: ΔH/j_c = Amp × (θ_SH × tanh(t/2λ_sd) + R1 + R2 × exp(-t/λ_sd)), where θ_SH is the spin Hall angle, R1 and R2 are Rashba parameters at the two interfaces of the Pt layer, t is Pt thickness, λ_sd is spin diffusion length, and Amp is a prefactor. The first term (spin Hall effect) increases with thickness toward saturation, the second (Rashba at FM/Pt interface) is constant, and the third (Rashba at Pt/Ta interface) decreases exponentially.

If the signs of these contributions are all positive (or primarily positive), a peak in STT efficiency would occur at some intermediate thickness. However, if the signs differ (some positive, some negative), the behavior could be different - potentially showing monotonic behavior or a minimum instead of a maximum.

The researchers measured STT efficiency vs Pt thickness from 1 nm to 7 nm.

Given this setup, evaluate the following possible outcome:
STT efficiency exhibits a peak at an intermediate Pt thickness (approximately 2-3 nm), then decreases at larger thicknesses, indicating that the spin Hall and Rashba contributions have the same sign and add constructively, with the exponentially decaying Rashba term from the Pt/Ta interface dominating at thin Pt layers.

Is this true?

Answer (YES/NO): NO